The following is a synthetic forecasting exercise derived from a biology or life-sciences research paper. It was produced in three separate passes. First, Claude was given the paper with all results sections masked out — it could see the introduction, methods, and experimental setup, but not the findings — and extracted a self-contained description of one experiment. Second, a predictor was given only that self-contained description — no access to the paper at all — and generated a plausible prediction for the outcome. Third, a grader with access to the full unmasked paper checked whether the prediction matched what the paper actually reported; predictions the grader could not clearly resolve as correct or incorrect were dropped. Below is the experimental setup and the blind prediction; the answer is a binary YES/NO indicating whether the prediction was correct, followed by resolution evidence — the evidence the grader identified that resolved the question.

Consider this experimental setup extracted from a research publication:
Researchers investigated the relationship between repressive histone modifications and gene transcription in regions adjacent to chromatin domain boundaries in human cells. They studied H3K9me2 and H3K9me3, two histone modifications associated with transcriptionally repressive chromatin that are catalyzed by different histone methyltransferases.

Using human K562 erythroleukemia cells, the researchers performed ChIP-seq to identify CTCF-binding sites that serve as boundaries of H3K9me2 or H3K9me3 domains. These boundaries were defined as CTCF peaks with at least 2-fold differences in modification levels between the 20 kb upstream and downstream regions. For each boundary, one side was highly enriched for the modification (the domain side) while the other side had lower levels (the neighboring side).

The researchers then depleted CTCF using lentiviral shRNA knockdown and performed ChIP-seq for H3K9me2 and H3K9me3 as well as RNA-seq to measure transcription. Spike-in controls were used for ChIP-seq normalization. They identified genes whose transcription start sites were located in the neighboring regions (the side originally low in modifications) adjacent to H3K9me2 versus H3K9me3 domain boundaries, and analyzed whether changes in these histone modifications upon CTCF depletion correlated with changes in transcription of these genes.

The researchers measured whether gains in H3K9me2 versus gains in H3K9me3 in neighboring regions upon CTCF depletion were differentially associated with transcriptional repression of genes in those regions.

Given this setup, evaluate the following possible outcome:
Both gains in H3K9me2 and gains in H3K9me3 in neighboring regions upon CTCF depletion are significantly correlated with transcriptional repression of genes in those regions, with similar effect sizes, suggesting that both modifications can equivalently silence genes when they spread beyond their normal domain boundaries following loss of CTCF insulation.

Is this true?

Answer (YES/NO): NO